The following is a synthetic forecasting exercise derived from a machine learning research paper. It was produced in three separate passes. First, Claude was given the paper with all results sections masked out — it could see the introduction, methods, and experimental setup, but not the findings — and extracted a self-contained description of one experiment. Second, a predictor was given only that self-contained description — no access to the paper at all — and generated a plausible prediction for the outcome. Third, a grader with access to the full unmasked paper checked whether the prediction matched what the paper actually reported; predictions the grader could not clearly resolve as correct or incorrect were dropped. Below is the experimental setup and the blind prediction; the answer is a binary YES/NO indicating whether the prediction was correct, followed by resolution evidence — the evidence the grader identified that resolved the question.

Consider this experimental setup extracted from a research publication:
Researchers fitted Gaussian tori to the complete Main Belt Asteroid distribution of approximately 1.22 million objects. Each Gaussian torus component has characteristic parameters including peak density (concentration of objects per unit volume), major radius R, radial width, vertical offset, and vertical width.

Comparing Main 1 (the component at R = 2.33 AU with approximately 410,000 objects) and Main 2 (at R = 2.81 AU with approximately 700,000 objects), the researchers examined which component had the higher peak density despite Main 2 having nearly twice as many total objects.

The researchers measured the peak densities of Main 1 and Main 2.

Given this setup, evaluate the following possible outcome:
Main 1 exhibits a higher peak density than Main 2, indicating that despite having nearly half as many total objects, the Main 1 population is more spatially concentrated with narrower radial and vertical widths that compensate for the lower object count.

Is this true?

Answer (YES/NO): YES